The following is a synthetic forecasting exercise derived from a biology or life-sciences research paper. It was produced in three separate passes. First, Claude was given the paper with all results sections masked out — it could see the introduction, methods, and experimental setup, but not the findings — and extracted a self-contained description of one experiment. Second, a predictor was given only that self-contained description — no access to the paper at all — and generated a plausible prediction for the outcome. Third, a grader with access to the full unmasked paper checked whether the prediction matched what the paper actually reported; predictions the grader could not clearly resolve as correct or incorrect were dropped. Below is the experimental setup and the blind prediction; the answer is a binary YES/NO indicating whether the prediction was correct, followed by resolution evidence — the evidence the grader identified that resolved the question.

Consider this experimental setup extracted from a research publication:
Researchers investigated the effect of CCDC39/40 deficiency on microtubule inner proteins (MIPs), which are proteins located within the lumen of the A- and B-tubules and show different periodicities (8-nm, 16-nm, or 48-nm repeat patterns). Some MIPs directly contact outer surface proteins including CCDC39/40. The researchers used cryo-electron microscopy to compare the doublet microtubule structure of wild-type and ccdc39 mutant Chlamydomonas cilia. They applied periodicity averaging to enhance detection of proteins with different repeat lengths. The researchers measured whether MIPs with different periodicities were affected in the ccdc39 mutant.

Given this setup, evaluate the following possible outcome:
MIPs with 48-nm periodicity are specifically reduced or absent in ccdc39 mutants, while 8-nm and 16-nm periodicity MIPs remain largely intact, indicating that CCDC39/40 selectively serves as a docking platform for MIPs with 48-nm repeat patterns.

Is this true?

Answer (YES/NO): YES